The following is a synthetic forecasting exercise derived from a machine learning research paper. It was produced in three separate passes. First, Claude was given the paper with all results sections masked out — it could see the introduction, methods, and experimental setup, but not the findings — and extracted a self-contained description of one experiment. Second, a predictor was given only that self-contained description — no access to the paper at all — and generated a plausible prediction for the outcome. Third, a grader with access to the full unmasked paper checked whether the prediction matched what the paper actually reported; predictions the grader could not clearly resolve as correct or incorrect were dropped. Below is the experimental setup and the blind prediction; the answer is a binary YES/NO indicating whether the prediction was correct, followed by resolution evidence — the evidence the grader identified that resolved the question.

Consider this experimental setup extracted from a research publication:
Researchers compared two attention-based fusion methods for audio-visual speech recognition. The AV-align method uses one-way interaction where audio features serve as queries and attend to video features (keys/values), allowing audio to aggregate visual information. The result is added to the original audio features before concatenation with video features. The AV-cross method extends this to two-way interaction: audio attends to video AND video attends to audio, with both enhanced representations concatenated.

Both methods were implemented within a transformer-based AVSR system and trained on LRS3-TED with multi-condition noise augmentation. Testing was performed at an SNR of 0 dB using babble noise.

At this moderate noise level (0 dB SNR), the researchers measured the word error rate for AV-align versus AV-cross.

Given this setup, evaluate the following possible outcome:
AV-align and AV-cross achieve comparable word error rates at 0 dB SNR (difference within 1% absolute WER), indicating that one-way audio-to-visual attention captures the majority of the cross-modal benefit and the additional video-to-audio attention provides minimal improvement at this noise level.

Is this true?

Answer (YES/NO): NO